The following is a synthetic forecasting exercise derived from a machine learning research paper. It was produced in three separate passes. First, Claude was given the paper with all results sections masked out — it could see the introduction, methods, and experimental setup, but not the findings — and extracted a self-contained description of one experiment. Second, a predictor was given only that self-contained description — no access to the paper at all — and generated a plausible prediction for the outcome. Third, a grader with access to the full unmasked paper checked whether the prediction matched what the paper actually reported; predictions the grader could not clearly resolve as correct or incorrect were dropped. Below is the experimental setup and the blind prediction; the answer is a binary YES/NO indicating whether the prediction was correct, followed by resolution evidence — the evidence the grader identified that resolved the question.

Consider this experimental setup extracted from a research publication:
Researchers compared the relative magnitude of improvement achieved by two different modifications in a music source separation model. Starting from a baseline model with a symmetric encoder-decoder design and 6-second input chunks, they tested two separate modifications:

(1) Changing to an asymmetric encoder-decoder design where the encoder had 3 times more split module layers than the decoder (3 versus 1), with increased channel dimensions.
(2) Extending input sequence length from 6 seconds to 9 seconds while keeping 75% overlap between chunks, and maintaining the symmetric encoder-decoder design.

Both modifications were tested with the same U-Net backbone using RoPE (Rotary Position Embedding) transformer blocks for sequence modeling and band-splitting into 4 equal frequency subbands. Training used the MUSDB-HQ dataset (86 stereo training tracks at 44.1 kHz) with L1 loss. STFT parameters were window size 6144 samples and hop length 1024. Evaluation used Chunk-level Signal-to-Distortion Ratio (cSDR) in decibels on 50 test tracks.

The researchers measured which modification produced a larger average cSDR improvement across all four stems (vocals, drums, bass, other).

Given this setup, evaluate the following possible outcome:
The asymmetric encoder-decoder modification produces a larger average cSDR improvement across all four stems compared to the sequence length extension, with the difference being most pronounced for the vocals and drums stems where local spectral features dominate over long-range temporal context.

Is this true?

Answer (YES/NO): NO